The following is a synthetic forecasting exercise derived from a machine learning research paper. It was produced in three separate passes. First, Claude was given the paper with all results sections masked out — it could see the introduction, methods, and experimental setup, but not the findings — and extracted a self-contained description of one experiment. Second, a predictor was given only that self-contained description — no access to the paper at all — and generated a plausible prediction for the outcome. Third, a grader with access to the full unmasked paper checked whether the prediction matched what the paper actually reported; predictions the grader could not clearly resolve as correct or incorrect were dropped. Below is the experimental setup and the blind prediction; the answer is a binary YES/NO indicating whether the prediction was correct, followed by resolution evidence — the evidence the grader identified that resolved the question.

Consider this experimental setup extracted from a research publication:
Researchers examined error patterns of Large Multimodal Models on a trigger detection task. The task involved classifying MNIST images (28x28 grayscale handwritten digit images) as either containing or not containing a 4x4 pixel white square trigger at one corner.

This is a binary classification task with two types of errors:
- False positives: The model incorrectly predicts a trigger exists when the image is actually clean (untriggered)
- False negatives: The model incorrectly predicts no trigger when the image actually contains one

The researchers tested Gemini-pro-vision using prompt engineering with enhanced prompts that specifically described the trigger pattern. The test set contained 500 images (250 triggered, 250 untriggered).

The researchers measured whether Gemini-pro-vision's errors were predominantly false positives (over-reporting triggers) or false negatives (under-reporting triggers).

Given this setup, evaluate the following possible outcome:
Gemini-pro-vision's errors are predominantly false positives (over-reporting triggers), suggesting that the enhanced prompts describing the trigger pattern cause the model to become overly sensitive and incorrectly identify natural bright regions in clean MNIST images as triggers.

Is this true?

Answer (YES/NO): NO